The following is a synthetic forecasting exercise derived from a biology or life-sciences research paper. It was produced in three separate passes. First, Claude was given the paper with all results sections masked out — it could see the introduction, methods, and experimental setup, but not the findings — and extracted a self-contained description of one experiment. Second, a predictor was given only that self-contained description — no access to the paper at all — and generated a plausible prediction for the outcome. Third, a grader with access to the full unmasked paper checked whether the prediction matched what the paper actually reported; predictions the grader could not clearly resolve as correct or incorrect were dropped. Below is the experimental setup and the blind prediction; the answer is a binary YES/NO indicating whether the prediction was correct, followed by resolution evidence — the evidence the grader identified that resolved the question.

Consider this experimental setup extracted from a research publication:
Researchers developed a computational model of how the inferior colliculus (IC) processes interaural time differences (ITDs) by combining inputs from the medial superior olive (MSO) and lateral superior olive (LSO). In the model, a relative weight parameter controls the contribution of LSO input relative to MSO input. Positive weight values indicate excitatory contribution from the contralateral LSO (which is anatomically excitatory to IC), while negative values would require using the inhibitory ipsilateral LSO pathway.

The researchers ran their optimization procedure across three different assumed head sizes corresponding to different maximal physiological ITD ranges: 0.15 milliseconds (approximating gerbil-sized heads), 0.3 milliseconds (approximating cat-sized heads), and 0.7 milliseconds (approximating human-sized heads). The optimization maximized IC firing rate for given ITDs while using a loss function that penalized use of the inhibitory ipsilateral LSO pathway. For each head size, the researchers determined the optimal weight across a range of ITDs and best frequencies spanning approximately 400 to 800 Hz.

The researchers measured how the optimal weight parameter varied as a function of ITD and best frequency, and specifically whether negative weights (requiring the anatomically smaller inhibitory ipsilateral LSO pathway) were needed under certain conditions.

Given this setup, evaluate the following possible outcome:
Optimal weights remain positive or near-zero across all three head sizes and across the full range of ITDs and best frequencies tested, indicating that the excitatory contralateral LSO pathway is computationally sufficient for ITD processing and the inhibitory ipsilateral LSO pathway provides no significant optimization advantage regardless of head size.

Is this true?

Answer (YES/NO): NO